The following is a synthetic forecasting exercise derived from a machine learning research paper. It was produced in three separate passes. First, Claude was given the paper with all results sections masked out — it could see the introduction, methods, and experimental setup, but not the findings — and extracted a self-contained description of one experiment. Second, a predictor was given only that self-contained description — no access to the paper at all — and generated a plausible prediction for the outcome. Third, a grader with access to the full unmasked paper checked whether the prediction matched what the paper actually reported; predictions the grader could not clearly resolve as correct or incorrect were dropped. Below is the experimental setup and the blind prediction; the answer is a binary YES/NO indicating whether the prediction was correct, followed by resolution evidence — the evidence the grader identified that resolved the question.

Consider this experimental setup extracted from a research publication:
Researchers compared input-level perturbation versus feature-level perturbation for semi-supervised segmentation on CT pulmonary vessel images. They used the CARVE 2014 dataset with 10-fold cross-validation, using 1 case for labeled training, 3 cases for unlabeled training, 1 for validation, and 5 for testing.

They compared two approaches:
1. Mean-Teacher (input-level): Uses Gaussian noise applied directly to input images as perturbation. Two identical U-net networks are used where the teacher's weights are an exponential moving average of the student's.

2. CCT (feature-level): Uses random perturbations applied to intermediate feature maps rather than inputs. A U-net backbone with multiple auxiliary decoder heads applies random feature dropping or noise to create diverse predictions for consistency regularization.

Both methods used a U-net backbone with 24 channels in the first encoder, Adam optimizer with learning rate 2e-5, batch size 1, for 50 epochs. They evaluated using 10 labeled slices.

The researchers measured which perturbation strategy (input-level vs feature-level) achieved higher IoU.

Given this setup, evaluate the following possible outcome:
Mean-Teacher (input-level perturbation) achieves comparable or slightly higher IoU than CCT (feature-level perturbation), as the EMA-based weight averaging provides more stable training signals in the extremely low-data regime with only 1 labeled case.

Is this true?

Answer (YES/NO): YES